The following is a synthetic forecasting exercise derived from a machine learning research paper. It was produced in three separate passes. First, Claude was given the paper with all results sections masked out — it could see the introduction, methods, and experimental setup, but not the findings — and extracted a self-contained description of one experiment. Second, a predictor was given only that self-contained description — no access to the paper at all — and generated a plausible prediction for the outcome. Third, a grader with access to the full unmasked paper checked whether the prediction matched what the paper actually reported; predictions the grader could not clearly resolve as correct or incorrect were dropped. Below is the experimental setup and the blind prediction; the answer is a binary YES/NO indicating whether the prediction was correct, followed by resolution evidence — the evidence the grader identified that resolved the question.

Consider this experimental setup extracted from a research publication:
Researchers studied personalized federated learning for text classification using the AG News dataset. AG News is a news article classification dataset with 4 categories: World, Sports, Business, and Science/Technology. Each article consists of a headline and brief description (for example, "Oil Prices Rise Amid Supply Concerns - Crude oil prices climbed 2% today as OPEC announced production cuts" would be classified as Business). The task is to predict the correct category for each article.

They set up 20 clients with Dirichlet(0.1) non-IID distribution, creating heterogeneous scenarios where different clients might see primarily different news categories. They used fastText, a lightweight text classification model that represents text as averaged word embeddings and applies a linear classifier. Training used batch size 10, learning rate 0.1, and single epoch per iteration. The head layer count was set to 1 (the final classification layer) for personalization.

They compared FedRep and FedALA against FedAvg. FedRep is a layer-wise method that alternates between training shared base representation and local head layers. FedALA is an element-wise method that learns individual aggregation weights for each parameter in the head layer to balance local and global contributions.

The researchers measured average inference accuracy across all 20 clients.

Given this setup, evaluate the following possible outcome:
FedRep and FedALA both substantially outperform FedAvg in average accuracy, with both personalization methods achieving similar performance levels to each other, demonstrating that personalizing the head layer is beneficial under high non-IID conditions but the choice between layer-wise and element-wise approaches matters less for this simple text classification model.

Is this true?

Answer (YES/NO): YES